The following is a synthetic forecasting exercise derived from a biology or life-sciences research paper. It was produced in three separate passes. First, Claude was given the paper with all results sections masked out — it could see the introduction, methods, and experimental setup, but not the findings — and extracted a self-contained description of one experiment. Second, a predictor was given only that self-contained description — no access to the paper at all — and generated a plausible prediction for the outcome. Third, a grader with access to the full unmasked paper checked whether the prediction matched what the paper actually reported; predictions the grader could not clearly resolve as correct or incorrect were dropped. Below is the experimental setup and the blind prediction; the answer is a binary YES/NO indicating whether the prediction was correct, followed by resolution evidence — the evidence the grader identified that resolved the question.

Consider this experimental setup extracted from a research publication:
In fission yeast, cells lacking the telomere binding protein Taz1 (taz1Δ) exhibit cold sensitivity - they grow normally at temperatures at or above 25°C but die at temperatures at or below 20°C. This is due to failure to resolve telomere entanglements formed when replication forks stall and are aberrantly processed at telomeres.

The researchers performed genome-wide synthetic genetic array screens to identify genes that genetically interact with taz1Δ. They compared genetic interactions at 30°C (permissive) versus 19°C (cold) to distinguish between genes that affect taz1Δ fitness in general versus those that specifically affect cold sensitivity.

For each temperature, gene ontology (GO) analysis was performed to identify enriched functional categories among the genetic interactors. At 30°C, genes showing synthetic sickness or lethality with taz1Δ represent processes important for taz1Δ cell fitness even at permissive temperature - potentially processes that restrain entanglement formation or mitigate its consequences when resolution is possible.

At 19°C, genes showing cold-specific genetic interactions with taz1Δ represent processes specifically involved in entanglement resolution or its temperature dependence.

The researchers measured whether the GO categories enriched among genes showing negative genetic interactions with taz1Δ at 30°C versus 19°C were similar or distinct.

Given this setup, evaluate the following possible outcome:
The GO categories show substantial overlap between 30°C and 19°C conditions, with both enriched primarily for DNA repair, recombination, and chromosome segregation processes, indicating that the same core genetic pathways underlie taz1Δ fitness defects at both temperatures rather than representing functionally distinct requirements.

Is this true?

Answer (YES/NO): NO